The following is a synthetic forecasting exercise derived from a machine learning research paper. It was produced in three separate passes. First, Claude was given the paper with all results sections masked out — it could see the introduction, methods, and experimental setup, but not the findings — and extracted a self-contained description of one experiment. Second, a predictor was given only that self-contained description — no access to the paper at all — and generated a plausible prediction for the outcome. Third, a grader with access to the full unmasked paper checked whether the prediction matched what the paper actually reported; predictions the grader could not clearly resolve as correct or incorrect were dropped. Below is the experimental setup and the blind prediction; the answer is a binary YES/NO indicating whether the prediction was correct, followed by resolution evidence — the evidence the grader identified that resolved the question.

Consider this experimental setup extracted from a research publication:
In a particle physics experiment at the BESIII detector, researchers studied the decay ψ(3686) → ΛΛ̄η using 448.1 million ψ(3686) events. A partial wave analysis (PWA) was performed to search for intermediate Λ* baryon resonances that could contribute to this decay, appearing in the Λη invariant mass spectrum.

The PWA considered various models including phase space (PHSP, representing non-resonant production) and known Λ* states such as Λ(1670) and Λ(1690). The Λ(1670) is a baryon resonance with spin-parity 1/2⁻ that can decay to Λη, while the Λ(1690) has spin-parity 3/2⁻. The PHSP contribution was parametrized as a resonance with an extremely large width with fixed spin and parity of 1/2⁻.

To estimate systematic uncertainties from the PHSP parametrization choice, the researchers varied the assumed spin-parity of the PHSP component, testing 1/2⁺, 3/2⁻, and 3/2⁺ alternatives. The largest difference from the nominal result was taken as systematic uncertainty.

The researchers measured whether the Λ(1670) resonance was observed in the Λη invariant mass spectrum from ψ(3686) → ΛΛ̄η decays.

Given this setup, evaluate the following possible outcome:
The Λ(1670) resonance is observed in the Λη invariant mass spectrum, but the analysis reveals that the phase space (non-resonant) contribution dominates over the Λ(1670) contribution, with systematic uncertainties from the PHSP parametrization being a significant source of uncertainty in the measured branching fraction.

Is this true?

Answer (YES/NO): NO